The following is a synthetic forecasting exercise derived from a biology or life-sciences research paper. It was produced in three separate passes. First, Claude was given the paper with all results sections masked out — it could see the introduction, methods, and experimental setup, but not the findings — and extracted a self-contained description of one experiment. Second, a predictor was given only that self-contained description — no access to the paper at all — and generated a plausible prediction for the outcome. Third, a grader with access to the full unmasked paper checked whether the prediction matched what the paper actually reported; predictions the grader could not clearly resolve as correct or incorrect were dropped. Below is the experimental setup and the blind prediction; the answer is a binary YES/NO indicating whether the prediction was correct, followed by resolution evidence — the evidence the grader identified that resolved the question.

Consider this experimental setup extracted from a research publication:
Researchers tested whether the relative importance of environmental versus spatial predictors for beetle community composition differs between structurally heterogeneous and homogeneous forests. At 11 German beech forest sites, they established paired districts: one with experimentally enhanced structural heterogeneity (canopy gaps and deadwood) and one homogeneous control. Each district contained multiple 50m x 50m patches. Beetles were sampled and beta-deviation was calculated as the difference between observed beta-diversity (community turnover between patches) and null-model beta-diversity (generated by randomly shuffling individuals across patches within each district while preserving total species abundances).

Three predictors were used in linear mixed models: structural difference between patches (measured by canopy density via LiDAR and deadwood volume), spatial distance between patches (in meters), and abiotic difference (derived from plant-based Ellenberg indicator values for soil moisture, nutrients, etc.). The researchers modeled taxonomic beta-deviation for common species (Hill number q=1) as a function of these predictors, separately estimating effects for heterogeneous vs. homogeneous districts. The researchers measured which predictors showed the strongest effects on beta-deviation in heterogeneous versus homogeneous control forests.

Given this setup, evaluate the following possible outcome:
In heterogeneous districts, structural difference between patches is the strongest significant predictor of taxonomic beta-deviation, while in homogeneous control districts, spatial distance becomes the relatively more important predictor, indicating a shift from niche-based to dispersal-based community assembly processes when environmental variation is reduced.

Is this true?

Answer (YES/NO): YES